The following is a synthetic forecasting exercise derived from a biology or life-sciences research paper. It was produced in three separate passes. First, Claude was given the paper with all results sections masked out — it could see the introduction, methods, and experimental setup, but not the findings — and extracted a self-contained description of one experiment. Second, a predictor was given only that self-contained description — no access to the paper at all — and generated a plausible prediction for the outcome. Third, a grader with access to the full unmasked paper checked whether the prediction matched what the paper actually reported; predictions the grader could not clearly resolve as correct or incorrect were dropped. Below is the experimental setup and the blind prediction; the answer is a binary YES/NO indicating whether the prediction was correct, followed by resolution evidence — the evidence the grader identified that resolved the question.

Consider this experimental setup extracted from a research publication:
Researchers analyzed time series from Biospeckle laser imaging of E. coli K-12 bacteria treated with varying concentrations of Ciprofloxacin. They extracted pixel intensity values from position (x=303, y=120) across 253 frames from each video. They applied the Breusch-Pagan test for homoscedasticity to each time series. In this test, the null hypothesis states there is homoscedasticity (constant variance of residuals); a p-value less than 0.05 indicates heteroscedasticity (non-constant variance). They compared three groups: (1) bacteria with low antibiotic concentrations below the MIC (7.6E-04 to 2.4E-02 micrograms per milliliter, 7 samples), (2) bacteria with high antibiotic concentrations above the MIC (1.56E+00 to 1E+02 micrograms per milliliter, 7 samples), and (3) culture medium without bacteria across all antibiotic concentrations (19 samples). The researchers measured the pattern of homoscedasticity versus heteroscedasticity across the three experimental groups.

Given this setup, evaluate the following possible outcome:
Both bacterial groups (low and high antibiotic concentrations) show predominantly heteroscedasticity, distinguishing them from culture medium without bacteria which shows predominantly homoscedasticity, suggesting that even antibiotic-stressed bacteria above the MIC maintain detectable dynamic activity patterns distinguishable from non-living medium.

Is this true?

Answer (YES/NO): YES